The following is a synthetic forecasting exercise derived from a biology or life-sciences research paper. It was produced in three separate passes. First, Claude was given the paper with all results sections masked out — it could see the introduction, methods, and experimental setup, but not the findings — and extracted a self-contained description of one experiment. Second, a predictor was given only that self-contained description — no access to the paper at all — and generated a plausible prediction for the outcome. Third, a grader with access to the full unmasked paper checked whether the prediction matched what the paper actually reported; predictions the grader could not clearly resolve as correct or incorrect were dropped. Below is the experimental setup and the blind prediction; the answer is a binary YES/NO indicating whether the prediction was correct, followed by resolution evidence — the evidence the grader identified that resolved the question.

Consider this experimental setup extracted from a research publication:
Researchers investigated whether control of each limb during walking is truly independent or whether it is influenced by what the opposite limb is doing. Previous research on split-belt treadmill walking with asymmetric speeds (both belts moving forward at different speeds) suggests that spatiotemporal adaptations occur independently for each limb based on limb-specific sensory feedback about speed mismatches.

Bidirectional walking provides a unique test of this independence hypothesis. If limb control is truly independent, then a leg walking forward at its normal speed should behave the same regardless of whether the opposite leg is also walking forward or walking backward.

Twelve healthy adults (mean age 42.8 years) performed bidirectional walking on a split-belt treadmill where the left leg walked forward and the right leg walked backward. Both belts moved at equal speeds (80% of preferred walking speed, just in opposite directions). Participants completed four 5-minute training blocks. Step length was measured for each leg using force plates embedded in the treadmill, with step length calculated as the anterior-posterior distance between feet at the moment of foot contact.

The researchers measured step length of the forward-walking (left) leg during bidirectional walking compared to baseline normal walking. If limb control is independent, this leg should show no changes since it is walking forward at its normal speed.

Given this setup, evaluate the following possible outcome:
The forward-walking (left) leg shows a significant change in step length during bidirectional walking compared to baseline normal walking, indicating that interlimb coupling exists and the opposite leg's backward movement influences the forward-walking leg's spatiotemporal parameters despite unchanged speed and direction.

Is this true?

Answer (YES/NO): YES